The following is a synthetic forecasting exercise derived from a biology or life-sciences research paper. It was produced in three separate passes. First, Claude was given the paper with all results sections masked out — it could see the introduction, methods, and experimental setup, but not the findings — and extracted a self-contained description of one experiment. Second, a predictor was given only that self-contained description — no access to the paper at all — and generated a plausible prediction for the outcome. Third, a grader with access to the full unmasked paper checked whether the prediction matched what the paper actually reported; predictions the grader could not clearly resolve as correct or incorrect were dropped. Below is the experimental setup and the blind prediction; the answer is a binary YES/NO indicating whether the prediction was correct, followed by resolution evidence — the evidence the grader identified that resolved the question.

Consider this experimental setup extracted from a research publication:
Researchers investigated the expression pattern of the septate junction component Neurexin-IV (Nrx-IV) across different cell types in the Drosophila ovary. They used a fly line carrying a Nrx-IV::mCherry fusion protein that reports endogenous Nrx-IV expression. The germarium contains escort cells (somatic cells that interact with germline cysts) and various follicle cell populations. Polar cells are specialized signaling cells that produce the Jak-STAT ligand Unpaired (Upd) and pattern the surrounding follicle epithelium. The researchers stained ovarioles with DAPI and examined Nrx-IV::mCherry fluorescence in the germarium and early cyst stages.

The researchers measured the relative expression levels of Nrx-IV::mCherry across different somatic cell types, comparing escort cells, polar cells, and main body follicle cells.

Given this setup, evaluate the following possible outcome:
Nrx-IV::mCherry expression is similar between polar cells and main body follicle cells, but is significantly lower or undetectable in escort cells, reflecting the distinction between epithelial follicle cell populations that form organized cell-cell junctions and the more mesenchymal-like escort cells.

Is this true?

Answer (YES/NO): NO